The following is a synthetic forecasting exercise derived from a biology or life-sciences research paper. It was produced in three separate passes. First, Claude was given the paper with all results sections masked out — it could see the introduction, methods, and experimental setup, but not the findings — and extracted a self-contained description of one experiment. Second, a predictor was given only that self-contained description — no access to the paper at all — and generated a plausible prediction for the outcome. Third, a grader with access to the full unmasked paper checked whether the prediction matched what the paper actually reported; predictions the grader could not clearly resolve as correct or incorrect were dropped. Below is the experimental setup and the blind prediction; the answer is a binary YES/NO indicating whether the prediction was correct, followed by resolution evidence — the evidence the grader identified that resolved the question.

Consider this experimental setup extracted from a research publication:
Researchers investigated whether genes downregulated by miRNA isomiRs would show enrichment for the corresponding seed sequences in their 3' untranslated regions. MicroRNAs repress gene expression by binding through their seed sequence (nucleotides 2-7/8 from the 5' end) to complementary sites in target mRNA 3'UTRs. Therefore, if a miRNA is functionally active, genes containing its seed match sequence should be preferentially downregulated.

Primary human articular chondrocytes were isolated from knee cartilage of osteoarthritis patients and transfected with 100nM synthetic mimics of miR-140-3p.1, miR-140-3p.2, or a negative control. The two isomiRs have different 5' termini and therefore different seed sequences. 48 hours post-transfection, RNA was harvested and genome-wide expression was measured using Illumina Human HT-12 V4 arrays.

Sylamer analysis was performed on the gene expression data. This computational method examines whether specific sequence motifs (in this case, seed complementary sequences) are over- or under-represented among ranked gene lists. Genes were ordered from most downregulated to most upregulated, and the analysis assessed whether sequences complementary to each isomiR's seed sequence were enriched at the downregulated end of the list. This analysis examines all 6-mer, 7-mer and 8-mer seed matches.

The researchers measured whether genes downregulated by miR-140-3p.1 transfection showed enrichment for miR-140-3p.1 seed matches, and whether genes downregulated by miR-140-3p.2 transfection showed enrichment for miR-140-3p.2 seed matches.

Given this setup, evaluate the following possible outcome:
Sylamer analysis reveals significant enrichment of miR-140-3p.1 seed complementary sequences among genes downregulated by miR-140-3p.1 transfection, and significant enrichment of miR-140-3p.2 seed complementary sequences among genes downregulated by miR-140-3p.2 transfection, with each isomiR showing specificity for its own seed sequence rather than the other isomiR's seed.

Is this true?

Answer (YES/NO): YES